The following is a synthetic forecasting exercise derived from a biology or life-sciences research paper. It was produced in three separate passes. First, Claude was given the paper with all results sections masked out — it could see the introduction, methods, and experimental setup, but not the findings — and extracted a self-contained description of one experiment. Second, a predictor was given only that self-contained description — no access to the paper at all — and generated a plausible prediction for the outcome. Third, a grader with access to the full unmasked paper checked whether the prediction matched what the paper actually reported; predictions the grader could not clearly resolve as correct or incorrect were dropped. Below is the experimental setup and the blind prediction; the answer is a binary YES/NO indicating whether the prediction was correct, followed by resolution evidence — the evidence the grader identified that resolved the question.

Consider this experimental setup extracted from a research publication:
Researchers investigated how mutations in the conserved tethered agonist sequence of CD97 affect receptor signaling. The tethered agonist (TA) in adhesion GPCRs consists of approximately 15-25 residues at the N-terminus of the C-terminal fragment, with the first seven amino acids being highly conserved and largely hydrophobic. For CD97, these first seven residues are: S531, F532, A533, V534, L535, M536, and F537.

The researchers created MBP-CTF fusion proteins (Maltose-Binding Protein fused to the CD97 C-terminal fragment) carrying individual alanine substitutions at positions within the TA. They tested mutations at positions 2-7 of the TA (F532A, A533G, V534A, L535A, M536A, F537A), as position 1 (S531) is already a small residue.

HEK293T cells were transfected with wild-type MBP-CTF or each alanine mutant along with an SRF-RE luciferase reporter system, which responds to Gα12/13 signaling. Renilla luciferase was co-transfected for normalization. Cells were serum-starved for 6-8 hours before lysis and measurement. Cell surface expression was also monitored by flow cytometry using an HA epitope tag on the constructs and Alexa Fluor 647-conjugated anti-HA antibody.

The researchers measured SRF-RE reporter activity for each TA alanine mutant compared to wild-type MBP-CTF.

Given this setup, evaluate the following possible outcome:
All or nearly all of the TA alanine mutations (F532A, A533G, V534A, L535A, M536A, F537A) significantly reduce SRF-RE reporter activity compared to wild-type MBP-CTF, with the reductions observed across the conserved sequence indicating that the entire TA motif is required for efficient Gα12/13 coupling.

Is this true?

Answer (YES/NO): NO